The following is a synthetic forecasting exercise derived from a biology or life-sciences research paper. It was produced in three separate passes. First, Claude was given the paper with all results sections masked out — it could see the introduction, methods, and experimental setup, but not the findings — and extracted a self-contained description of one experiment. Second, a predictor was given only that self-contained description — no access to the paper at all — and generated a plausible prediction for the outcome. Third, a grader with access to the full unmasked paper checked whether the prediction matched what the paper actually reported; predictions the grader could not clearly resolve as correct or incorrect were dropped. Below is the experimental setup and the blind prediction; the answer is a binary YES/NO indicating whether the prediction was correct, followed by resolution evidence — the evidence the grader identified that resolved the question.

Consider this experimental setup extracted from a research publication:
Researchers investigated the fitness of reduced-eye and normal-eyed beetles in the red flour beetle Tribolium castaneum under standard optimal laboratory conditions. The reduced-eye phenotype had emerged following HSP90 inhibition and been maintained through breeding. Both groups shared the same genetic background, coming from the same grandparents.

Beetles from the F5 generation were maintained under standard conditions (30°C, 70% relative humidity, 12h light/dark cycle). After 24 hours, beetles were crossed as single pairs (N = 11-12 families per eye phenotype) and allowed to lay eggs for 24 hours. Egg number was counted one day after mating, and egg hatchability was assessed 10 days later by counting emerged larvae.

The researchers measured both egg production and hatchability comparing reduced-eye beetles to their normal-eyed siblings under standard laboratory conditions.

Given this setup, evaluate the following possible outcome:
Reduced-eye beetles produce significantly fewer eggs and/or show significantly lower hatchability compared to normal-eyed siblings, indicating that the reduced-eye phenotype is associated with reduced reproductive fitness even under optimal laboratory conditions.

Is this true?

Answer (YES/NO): NO